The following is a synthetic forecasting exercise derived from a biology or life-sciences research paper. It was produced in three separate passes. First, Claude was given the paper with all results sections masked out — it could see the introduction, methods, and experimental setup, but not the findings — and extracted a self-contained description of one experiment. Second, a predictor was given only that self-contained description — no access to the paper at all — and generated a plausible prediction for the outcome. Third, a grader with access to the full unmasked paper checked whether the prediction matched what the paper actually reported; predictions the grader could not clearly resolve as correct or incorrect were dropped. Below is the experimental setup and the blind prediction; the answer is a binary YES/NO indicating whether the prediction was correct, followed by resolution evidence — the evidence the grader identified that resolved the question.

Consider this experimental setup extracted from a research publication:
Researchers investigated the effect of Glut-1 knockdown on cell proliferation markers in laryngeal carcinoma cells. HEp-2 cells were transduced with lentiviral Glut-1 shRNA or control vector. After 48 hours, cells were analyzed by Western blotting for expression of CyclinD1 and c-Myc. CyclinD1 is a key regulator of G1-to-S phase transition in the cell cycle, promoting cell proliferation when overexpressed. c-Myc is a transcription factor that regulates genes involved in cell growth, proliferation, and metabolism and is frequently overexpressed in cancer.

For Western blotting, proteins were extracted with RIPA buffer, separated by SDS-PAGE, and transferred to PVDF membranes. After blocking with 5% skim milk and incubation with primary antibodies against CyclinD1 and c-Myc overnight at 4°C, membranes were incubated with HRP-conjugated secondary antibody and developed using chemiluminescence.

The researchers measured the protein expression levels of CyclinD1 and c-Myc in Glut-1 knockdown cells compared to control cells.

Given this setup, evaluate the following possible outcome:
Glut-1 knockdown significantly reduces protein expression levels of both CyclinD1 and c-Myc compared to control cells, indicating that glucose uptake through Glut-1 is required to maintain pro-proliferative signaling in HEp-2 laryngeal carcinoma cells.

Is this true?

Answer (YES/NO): YES